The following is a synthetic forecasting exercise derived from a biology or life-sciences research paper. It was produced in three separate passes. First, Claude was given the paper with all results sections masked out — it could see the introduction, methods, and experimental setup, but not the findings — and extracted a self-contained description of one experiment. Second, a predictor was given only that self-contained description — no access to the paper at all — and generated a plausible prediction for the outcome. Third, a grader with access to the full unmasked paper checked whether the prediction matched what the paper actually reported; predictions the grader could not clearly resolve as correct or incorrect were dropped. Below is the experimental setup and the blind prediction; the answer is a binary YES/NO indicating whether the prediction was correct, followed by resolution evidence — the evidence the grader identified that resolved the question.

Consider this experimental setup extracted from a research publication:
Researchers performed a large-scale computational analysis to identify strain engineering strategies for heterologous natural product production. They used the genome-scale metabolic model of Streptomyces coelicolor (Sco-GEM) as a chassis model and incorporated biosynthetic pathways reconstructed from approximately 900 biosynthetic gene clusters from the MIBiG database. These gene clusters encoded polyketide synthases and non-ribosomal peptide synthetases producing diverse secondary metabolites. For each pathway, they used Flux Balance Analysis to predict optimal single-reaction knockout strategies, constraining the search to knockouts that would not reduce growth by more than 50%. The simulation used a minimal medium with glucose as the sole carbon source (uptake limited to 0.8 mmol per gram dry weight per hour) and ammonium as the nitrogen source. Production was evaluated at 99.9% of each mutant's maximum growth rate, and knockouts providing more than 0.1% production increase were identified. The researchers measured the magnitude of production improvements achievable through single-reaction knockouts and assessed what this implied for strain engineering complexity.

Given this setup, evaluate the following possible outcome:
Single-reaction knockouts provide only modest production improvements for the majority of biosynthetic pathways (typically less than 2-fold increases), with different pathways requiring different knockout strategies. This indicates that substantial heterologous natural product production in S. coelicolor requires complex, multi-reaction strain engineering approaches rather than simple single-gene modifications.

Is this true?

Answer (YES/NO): NO